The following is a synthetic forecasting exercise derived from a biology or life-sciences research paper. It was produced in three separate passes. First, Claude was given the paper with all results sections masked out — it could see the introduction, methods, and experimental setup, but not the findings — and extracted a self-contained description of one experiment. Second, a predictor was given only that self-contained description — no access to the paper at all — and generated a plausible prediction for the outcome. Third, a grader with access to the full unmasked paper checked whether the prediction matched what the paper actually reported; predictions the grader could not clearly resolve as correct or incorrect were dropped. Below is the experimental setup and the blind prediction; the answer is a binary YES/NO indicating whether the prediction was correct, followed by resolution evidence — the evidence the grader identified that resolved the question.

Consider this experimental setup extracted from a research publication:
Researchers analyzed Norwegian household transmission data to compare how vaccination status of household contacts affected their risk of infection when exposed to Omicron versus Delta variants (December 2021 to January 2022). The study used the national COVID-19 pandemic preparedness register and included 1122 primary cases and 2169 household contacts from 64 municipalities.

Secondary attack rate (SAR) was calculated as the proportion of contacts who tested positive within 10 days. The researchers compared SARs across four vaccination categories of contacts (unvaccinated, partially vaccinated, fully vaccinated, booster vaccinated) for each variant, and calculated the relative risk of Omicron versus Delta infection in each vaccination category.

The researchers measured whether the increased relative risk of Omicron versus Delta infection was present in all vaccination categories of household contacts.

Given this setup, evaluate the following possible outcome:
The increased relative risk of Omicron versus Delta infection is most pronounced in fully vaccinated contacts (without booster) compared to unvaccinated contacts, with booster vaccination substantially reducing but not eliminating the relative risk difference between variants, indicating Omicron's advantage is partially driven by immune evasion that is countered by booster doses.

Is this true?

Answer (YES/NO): NO